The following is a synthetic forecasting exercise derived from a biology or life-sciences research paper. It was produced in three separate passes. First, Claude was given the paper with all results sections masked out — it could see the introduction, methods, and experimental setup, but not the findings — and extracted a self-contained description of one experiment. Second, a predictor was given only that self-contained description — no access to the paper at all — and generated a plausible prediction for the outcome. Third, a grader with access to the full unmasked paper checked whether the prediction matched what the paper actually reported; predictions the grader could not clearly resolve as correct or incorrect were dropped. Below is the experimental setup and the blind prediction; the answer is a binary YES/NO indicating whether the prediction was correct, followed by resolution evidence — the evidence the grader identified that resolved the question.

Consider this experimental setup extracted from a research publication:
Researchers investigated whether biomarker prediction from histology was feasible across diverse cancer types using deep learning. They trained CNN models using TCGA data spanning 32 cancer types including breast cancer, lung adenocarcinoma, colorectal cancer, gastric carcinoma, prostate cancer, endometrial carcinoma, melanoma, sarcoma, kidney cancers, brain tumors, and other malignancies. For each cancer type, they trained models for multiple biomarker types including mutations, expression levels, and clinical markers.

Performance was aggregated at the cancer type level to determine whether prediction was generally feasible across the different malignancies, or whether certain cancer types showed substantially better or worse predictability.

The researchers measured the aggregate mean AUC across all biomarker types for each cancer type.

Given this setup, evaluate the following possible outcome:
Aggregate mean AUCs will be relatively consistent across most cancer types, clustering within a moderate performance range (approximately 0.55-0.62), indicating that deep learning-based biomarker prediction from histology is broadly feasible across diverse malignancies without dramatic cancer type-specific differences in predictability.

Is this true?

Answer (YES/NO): NO